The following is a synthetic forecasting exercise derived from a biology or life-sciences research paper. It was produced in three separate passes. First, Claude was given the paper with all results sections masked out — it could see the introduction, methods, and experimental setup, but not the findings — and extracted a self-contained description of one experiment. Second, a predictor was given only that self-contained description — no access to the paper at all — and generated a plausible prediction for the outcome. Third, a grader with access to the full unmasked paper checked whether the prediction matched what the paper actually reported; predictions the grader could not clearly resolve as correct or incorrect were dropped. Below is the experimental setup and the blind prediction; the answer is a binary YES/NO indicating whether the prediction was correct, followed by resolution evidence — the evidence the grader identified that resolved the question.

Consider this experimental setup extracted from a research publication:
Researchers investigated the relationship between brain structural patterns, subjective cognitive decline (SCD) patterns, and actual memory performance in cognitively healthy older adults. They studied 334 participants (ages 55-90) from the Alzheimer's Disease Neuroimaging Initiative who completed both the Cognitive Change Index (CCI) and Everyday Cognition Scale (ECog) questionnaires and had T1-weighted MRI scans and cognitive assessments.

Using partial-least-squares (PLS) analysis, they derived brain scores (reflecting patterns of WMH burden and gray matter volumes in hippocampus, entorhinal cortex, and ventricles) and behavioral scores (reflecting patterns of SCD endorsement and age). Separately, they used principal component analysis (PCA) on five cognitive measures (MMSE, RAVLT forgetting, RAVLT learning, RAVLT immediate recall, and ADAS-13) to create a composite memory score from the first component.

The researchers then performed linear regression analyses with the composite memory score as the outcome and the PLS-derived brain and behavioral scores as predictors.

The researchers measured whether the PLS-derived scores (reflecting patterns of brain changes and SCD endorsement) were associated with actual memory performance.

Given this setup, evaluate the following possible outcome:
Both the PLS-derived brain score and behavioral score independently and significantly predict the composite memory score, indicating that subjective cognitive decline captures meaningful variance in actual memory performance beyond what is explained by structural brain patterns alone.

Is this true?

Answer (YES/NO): NO